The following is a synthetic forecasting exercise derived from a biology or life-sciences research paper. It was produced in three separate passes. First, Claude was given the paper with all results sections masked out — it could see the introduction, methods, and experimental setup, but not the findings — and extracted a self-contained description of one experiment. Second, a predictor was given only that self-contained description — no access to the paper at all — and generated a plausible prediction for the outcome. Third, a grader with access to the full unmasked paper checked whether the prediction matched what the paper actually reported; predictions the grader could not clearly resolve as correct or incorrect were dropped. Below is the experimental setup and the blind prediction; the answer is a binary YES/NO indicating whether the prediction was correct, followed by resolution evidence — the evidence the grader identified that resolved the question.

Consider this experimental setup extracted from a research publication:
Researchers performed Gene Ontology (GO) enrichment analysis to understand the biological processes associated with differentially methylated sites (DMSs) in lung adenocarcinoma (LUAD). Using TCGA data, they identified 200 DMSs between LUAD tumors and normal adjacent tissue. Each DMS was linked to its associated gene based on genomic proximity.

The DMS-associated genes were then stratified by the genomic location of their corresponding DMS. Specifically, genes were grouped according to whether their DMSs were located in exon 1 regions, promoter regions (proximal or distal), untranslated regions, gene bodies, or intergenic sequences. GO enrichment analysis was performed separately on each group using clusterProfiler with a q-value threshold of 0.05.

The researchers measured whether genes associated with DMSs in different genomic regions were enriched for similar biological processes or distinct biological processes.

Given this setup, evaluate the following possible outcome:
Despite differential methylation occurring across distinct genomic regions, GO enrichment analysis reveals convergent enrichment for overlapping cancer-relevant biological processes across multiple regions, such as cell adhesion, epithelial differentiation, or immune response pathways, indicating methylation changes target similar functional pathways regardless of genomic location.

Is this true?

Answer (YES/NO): NO